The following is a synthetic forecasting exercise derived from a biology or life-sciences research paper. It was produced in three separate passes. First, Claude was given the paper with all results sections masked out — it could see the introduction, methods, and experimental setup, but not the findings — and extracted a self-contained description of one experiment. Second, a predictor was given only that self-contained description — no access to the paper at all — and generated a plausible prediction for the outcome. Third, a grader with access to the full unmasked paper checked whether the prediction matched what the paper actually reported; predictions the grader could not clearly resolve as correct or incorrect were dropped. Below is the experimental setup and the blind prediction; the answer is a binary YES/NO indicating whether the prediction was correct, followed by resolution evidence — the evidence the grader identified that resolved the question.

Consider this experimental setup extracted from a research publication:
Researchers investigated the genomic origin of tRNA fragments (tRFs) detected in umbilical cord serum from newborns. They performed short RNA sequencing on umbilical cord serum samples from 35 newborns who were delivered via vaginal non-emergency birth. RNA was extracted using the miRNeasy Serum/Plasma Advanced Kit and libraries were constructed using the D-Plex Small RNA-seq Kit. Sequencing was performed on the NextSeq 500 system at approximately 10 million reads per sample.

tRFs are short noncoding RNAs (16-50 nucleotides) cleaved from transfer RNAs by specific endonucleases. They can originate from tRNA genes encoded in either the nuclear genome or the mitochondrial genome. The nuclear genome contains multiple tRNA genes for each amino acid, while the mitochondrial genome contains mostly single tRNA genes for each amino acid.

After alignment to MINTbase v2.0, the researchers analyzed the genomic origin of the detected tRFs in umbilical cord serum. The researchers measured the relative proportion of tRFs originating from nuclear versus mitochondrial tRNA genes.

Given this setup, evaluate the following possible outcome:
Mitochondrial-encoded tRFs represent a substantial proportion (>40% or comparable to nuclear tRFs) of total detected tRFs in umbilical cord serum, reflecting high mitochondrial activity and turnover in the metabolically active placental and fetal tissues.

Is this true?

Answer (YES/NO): YES